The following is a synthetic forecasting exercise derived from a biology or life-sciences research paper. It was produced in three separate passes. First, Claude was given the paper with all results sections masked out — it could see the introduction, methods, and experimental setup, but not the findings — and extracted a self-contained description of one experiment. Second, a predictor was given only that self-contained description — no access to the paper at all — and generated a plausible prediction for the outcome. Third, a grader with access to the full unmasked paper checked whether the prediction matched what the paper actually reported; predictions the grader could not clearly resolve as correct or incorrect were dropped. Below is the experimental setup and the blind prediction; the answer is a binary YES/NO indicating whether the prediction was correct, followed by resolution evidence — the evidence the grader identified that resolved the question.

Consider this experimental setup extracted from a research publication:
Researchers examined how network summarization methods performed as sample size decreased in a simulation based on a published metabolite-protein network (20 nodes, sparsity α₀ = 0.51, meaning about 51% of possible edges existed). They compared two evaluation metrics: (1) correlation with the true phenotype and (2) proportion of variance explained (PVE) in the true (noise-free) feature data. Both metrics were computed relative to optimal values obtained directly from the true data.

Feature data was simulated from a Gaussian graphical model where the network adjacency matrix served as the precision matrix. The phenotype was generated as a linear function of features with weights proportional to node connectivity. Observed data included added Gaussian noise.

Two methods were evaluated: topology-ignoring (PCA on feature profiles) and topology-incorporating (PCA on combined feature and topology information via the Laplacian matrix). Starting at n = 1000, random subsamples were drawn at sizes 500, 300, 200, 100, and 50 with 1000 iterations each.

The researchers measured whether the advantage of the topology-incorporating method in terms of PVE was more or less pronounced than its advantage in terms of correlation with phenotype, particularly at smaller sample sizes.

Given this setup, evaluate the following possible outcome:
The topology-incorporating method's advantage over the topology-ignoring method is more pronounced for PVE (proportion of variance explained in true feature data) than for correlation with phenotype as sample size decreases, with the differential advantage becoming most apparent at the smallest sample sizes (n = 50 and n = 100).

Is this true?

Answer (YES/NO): YES